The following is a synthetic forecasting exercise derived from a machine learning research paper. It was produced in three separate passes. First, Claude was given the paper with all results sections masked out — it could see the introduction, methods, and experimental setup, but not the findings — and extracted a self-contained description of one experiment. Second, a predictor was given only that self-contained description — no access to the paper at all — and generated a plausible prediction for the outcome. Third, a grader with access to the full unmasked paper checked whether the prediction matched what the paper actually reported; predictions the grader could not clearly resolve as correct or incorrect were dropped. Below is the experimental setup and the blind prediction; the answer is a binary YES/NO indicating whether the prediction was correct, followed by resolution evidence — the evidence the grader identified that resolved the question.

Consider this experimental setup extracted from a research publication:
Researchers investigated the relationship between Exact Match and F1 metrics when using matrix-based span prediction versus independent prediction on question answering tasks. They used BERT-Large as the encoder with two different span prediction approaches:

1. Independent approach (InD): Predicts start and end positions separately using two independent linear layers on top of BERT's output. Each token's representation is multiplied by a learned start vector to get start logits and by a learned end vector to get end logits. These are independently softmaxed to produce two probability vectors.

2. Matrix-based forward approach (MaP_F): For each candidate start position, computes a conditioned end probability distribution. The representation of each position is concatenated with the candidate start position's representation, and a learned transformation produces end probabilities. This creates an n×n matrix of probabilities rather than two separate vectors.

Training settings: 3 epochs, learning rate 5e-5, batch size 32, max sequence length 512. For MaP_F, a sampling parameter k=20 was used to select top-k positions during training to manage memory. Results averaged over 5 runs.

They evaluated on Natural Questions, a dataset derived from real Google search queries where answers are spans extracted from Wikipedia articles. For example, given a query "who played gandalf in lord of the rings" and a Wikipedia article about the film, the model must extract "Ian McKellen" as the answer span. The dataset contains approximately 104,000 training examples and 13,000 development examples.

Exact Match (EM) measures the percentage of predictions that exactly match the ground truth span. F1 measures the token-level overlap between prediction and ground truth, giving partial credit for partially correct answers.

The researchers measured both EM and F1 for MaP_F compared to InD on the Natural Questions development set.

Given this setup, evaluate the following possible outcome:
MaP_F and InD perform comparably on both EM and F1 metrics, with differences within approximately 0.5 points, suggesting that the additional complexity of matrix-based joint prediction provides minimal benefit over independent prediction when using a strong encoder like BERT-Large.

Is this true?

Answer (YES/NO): YES